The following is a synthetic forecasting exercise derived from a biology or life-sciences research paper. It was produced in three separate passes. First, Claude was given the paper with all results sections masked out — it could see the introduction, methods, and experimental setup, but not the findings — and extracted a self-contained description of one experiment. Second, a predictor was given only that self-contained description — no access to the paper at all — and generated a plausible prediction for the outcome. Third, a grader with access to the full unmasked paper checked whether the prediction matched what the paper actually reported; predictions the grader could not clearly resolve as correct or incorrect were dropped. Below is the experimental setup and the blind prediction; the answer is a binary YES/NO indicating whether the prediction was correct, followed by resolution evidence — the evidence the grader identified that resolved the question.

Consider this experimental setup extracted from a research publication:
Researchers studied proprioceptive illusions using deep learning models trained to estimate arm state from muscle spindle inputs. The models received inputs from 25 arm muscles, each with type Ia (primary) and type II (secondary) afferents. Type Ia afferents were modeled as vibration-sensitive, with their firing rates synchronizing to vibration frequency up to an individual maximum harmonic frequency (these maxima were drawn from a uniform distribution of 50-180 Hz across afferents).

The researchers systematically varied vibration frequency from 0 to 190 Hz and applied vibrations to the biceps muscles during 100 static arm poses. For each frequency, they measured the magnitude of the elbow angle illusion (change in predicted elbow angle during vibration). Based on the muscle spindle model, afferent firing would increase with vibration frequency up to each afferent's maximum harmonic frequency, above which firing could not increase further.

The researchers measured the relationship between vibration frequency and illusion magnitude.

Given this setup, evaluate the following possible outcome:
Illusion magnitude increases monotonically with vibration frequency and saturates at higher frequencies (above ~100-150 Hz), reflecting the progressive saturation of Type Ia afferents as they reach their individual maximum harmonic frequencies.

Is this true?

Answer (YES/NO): NO